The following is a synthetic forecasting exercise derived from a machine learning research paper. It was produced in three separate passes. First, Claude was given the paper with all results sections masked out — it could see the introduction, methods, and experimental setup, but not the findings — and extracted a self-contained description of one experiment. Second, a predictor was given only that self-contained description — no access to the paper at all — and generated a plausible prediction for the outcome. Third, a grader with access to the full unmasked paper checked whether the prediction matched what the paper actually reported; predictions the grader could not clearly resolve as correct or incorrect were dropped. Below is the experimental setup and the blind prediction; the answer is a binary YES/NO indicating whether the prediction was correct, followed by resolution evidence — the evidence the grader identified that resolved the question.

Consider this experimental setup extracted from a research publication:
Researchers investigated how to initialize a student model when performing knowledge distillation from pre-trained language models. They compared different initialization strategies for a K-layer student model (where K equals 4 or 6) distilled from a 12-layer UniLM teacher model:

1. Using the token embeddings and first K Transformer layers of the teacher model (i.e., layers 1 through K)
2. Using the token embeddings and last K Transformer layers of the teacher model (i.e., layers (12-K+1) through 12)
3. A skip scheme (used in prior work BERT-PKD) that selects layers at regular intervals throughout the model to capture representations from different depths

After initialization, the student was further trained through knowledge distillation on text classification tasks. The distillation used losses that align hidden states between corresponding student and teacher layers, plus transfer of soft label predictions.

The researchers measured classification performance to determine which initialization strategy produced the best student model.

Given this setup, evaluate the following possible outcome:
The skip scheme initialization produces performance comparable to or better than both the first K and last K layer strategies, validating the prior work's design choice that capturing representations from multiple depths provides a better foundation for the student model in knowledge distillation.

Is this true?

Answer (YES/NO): NO